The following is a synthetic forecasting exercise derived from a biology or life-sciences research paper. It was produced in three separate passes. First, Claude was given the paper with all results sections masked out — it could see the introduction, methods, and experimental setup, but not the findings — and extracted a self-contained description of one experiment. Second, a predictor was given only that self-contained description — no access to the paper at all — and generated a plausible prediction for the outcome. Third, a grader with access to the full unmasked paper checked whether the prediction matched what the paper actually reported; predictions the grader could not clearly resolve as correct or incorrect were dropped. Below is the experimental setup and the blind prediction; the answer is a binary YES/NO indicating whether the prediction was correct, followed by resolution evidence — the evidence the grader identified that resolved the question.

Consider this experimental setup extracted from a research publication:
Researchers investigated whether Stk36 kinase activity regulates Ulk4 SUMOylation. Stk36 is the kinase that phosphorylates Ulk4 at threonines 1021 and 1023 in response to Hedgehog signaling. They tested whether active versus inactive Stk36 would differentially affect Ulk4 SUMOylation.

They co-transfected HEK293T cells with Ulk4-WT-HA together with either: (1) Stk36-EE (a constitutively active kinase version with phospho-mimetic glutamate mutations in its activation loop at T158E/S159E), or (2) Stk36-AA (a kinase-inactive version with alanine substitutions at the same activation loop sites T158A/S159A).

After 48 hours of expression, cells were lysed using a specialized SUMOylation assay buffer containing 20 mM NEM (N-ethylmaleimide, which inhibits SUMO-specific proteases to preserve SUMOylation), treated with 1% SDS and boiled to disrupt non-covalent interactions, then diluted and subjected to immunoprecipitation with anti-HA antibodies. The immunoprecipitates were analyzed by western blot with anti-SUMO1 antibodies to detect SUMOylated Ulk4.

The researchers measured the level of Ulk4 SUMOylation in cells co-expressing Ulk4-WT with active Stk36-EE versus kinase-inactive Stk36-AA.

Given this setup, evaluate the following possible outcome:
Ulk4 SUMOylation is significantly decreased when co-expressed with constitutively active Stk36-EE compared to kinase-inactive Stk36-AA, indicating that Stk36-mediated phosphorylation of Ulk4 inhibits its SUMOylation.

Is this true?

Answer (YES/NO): NO